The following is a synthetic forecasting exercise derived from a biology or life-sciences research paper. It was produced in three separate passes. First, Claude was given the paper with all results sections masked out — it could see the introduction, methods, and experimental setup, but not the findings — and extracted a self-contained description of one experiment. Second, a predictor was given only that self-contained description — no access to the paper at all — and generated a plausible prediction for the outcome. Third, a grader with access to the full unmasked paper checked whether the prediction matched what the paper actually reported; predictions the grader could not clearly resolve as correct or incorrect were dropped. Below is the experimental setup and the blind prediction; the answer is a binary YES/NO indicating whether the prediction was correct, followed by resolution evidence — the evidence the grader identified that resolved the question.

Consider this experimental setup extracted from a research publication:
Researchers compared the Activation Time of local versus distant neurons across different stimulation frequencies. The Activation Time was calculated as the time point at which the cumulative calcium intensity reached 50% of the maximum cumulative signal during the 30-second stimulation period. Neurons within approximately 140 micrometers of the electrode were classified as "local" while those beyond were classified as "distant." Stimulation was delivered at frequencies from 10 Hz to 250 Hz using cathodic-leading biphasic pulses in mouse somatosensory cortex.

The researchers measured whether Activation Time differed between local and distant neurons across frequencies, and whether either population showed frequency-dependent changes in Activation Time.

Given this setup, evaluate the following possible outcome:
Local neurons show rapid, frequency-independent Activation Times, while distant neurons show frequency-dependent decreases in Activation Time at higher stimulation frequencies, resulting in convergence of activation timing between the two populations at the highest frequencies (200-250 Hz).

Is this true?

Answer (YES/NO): NO